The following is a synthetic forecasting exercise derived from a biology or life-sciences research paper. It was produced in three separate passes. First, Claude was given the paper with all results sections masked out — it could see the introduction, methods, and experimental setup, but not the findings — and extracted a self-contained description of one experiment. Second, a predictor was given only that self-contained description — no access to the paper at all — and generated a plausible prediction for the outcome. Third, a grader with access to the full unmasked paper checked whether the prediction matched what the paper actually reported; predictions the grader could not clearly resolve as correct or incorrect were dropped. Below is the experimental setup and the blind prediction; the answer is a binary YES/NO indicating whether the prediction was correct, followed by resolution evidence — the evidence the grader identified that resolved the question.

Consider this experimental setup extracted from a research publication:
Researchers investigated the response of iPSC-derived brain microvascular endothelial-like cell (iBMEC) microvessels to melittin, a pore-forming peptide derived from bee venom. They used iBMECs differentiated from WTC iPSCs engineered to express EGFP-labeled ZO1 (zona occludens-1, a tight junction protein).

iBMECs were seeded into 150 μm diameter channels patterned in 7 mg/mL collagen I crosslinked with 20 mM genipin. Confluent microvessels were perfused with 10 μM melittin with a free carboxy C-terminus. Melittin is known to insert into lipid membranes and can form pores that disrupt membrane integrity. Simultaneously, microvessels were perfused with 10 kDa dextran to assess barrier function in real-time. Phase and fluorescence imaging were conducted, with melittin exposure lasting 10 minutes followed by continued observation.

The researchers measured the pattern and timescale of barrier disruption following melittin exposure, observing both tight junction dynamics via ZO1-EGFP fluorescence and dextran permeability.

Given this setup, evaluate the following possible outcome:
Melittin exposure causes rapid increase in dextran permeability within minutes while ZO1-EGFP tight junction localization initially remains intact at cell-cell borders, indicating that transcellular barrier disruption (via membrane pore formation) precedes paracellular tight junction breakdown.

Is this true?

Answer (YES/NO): NO